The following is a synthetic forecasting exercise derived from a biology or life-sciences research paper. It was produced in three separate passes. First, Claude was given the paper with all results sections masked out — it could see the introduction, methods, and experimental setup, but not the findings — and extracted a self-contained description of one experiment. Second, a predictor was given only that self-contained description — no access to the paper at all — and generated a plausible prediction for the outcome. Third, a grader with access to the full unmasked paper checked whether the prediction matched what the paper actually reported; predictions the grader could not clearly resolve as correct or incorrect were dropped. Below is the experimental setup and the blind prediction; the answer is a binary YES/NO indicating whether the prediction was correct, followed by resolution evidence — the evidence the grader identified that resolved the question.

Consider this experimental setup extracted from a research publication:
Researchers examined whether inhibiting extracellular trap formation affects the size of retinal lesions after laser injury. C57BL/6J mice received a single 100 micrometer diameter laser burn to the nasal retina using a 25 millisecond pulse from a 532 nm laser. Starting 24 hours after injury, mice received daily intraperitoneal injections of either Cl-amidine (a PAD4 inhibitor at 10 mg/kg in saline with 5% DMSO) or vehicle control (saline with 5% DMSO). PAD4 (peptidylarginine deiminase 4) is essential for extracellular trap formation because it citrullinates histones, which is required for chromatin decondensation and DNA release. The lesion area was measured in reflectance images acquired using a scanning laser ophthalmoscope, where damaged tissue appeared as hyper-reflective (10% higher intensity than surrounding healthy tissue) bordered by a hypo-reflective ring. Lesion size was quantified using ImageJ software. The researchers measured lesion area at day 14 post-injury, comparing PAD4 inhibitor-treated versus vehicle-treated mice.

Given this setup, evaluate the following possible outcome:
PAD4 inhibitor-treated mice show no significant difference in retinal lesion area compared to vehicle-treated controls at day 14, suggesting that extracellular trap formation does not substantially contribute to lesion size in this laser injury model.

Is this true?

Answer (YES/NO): NO